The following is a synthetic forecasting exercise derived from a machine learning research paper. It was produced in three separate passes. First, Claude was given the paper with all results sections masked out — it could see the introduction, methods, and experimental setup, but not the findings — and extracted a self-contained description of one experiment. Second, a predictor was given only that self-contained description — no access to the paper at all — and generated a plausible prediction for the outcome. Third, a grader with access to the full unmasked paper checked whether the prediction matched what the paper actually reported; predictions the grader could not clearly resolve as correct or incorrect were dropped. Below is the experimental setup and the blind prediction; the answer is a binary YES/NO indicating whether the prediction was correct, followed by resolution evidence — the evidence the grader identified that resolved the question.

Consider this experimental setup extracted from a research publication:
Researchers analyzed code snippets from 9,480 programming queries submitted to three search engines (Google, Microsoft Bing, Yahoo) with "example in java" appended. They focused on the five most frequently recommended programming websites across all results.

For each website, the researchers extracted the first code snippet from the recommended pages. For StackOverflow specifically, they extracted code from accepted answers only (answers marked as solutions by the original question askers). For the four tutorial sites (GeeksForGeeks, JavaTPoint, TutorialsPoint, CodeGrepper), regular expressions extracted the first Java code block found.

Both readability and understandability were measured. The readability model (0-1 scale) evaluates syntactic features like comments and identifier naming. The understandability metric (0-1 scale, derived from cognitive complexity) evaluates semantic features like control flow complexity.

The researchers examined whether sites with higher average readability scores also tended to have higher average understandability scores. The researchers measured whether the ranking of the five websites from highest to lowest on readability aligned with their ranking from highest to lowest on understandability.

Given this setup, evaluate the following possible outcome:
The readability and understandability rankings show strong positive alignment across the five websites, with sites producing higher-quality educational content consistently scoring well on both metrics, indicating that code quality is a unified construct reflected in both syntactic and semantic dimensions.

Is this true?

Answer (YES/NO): NO